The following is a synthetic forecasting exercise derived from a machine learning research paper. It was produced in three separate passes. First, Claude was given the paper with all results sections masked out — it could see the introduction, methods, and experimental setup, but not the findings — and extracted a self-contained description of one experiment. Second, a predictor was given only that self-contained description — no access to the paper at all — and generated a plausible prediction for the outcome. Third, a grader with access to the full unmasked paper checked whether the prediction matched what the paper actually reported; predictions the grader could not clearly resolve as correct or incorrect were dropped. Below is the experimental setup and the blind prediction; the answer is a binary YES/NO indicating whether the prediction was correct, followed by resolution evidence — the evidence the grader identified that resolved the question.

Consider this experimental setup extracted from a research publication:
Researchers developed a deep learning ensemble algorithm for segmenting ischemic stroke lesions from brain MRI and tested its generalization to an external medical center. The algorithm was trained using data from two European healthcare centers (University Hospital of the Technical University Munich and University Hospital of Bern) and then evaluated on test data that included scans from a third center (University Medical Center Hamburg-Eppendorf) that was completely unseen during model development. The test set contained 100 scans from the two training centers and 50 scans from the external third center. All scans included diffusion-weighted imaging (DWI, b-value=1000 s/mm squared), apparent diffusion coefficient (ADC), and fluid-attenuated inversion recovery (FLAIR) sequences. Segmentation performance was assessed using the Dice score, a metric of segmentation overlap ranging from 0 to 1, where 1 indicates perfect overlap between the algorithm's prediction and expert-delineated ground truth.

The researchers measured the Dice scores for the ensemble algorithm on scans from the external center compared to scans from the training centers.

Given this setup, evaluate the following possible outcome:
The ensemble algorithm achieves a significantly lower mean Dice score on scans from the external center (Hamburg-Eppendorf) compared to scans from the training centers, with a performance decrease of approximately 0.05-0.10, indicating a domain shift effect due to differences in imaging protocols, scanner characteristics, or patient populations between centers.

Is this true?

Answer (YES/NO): NO